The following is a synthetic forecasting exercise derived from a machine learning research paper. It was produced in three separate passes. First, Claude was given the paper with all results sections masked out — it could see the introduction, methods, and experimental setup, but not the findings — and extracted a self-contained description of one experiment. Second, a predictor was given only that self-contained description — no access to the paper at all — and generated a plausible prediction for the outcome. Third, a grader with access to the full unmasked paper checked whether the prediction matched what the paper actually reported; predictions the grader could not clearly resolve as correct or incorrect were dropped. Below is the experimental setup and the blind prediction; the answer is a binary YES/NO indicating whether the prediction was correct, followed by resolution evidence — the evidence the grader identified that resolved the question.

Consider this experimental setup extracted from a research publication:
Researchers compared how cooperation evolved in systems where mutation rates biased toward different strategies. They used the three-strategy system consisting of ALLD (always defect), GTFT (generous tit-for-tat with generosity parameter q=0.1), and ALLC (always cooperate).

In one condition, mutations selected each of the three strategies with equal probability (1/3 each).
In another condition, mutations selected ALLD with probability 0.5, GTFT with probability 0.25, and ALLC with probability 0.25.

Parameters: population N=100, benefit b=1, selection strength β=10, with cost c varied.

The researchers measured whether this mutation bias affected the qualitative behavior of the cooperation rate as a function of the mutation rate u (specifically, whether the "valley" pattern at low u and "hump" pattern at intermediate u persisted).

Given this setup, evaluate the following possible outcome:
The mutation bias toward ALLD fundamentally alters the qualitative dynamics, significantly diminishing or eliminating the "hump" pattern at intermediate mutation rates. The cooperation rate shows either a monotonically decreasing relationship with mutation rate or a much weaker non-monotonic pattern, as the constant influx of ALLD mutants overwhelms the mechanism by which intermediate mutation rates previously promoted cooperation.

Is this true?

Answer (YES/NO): NO